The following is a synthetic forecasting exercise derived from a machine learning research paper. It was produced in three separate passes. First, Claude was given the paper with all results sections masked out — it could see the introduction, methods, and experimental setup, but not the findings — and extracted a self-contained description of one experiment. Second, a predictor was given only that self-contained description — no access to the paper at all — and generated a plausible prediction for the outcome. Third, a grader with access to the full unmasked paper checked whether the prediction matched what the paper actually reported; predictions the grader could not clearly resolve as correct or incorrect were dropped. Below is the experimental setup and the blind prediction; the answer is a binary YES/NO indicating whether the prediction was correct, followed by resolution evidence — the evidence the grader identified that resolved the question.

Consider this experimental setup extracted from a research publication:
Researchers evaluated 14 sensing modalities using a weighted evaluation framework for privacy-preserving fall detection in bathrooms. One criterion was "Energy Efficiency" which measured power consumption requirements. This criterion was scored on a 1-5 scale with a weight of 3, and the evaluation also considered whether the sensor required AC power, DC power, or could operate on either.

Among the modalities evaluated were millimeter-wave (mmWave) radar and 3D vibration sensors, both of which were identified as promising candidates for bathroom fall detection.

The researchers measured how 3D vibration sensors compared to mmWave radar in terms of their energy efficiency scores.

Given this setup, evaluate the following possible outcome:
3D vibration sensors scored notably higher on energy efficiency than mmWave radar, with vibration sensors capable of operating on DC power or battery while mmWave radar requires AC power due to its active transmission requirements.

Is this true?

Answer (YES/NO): NO